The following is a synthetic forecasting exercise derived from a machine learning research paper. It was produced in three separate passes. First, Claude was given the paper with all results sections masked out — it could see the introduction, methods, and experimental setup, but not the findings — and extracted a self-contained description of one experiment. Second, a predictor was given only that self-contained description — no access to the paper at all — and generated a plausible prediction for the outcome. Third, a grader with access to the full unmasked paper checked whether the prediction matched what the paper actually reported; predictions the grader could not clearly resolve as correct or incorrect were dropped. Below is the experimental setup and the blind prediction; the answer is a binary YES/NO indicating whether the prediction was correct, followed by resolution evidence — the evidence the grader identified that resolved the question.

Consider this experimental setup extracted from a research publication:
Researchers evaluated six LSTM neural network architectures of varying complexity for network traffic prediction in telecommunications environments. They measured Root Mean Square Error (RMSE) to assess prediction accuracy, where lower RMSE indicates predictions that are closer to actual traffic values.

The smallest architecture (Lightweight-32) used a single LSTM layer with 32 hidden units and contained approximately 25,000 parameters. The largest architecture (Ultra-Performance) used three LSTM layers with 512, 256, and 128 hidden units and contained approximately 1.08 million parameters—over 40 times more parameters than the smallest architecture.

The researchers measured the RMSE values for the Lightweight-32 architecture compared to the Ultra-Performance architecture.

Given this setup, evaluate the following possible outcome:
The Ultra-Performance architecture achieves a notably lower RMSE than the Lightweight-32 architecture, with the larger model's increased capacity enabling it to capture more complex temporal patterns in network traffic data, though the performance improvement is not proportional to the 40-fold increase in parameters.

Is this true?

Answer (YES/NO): NO